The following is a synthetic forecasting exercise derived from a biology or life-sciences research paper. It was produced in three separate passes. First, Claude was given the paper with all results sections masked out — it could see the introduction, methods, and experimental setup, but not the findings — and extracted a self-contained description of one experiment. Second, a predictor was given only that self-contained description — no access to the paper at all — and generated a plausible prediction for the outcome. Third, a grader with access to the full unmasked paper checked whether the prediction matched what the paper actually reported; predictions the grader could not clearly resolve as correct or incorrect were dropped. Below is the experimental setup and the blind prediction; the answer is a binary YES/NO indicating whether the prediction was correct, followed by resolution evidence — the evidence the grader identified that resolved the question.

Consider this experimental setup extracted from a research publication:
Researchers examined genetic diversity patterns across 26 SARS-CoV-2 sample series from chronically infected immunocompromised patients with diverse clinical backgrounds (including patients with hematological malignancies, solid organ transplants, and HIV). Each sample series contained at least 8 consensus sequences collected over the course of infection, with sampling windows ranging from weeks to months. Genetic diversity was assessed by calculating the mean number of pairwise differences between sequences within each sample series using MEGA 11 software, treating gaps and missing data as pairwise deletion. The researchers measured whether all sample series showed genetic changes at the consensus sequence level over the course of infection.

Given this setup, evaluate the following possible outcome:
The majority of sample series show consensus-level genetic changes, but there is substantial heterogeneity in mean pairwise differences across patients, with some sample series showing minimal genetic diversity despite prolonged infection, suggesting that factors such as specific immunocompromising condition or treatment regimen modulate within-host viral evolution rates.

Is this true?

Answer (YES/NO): NO